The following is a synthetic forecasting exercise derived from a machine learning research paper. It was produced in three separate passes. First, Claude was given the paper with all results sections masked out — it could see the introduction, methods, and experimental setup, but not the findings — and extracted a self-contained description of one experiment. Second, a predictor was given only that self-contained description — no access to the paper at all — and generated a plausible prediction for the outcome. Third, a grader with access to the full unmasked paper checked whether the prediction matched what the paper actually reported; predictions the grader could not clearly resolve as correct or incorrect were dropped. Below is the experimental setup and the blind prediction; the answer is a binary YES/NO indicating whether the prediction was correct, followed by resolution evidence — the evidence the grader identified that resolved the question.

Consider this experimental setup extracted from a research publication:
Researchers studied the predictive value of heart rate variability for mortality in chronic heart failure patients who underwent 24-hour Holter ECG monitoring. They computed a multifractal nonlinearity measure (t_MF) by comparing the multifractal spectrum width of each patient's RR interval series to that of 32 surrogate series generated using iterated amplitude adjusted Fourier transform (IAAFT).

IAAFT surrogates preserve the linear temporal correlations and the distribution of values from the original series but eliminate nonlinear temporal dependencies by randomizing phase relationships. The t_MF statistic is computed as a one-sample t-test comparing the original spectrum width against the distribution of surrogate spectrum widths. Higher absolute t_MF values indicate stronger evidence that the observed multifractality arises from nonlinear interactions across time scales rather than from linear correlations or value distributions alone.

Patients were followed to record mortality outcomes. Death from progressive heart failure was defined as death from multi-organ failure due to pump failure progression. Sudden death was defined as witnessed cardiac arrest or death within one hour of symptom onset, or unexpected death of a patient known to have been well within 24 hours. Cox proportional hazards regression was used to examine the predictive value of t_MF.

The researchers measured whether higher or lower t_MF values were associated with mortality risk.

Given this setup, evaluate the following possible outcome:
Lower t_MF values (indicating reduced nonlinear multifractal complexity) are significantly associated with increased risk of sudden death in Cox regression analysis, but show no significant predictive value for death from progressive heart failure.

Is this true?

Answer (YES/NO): NO